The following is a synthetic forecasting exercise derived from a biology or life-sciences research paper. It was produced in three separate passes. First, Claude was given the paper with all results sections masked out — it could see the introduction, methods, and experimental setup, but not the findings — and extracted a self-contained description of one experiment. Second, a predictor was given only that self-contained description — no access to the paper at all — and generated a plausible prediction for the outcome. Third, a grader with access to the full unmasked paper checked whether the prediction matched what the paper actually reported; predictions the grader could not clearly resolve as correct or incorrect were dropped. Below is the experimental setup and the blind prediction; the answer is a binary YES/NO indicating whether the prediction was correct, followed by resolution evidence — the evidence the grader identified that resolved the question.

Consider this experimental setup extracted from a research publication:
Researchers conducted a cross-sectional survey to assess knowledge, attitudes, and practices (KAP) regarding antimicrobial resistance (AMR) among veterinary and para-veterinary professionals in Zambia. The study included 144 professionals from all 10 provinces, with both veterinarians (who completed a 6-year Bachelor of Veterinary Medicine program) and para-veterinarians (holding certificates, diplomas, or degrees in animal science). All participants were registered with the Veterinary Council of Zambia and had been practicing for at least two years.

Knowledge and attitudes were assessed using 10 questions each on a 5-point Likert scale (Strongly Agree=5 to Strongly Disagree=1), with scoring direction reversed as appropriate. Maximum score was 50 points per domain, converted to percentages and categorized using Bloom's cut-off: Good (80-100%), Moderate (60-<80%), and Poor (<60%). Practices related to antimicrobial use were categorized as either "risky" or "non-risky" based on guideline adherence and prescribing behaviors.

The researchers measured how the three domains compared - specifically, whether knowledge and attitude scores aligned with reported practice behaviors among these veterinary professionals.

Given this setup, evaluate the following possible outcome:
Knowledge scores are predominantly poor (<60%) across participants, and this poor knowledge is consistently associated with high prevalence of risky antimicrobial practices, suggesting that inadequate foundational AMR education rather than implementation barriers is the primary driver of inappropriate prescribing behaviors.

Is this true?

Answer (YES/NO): NO